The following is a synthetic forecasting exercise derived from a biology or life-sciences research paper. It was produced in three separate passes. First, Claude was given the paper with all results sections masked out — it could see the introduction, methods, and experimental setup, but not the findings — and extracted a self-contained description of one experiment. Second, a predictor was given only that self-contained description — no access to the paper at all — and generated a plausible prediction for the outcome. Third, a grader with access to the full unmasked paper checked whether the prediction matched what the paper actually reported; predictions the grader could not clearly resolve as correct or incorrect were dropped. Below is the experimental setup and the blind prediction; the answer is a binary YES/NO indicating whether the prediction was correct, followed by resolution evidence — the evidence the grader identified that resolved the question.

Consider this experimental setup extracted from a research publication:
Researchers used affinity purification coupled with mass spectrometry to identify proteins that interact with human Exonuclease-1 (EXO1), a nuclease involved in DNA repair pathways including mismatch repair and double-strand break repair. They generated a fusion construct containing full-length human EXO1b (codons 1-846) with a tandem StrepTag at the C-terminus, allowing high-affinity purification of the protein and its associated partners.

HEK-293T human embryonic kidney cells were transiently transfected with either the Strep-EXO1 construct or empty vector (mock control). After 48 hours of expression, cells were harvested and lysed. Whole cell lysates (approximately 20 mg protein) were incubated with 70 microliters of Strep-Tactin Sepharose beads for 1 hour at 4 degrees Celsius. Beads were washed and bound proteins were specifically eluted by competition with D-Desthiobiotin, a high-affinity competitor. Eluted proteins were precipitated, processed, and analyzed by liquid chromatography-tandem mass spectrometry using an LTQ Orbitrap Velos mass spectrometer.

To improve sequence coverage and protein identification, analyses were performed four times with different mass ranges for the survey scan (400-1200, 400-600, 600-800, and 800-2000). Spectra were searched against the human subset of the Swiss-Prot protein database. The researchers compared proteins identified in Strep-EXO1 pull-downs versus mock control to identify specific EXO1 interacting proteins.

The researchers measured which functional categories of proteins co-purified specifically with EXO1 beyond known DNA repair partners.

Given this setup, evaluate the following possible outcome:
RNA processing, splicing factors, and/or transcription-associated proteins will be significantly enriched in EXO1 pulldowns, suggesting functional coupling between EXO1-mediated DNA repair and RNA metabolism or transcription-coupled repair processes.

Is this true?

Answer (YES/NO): YES